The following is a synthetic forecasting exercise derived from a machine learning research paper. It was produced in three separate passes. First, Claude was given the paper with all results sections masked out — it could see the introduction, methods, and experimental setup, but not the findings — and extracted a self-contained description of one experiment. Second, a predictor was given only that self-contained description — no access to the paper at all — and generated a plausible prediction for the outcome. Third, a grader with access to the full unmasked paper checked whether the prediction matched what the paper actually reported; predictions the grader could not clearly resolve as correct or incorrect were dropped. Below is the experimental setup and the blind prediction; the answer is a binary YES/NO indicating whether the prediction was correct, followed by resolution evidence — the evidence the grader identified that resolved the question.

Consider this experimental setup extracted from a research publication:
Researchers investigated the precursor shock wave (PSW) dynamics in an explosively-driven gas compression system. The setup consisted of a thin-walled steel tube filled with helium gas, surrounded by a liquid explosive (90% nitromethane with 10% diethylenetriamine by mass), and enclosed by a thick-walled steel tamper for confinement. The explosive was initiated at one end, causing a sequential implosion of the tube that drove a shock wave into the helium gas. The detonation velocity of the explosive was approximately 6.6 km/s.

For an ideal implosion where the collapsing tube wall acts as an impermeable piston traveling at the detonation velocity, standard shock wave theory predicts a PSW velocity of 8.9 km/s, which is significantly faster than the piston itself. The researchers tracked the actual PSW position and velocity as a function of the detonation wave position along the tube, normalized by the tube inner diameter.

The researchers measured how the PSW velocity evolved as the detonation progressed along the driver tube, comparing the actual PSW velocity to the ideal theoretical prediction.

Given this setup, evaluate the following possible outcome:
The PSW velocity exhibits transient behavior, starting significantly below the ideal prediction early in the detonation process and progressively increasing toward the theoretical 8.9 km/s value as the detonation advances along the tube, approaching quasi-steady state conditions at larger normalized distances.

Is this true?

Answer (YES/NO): NO